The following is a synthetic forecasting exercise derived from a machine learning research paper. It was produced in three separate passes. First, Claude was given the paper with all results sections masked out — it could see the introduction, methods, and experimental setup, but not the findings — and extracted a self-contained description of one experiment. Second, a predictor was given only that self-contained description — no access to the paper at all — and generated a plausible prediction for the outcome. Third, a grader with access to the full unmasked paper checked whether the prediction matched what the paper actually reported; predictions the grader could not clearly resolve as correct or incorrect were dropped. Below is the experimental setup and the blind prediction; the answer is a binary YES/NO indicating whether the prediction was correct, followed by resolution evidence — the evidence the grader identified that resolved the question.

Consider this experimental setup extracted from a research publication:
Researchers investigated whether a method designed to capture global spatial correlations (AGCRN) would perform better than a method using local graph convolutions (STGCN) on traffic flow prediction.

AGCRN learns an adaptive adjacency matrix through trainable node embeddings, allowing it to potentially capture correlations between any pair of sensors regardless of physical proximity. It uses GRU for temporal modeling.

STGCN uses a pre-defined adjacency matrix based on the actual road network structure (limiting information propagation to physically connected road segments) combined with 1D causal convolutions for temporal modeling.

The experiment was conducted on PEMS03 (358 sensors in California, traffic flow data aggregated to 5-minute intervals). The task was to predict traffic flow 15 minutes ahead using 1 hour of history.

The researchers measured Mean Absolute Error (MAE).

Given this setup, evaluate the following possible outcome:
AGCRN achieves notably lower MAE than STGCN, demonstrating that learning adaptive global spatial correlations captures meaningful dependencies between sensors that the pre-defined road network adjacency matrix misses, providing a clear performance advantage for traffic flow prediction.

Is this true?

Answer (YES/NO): NO